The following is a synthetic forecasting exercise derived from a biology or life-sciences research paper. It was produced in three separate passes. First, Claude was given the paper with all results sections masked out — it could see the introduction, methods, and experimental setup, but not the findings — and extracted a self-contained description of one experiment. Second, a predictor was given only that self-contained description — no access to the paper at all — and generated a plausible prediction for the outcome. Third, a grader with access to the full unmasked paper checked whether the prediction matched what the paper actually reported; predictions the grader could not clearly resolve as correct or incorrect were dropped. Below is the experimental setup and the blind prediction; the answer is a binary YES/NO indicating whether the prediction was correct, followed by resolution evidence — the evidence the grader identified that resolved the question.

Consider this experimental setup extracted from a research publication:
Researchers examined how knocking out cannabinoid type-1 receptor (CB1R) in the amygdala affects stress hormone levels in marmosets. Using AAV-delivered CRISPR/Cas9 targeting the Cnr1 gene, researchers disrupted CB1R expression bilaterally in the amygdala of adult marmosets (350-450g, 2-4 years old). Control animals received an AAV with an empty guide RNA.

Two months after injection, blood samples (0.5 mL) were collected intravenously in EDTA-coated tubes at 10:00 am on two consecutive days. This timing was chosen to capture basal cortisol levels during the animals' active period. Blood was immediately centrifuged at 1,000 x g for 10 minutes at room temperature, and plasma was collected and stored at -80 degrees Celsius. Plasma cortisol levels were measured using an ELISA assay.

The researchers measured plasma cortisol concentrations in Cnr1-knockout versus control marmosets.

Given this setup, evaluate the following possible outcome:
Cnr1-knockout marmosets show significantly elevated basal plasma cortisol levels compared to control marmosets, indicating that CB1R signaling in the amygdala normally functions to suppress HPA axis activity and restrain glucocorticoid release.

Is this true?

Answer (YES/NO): YES